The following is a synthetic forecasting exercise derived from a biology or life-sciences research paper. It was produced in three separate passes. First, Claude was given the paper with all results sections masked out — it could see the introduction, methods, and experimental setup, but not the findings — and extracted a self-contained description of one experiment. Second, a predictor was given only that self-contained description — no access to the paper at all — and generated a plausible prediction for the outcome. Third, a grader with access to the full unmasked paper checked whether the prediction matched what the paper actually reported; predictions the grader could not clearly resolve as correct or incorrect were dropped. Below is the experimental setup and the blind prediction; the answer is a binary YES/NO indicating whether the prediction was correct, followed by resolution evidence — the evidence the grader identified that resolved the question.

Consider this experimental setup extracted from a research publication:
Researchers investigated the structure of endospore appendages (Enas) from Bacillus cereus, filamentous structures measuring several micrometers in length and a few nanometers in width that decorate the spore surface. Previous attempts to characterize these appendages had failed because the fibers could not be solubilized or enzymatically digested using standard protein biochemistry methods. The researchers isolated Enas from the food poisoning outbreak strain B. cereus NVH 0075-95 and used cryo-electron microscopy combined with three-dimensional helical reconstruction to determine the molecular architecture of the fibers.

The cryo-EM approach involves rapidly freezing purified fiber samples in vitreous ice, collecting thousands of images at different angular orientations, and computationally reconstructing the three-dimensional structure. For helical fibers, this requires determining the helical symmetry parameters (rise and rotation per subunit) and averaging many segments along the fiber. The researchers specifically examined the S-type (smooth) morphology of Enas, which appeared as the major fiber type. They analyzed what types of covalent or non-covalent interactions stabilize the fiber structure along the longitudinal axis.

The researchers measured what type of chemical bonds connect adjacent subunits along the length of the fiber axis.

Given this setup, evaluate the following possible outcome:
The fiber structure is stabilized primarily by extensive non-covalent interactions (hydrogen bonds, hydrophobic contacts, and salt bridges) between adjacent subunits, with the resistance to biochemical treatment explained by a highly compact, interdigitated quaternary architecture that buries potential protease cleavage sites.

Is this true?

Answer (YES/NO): NO